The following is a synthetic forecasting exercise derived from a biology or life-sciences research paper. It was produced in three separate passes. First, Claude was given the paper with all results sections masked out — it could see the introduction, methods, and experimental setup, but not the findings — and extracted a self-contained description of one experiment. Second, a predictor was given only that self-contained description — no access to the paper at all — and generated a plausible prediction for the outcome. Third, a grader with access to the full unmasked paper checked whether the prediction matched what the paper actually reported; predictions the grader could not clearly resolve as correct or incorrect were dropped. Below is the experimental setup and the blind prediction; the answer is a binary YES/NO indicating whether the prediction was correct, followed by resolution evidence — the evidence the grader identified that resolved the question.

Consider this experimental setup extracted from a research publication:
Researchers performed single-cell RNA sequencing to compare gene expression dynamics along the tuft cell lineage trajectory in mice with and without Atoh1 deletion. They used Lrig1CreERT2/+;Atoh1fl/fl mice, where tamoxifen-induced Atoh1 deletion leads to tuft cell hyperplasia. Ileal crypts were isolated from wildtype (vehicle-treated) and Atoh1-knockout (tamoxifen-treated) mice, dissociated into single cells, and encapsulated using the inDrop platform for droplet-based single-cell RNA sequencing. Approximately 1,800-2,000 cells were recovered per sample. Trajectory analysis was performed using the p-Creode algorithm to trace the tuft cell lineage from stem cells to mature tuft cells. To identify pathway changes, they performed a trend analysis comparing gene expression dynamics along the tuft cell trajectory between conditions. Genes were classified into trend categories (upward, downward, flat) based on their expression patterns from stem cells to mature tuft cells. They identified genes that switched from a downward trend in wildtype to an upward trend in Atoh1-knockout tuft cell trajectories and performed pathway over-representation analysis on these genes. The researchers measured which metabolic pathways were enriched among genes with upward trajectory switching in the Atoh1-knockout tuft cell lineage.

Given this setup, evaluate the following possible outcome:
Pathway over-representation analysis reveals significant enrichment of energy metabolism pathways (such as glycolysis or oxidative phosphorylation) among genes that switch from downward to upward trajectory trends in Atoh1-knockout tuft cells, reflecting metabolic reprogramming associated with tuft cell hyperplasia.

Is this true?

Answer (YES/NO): YES